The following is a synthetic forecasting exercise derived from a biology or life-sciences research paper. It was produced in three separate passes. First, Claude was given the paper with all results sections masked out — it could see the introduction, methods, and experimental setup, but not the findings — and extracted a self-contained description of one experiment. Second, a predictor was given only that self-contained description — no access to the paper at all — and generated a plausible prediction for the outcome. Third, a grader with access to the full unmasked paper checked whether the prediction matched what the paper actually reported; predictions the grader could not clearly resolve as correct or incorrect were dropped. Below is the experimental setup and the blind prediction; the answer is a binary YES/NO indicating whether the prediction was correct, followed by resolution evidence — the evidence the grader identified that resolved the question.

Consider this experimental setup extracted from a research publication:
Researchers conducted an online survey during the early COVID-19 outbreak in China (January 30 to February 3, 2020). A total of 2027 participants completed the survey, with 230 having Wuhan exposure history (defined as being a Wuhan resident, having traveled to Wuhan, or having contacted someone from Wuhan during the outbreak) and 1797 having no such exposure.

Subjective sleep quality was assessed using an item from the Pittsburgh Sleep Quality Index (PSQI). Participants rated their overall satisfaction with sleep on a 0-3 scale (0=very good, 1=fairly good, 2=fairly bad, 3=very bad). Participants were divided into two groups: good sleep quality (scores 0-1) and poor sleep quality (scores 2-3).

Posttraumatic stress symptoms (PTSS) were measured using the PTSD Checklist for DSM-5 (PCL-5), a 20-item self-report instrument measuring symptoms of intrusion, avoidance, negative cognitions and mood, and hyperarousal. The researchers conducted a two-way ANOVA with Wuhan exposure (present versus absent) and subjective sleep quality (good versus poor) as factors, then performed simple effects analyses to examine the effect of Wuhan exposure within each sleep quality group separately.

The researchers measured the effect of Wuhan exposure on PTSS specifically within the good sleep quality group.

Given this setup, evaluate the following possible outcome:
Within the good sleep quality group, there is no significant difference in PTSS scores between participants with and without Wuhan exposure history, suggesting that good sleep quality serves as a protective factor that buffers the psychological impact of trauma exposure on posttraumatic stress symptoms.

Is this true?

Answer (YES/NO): YES